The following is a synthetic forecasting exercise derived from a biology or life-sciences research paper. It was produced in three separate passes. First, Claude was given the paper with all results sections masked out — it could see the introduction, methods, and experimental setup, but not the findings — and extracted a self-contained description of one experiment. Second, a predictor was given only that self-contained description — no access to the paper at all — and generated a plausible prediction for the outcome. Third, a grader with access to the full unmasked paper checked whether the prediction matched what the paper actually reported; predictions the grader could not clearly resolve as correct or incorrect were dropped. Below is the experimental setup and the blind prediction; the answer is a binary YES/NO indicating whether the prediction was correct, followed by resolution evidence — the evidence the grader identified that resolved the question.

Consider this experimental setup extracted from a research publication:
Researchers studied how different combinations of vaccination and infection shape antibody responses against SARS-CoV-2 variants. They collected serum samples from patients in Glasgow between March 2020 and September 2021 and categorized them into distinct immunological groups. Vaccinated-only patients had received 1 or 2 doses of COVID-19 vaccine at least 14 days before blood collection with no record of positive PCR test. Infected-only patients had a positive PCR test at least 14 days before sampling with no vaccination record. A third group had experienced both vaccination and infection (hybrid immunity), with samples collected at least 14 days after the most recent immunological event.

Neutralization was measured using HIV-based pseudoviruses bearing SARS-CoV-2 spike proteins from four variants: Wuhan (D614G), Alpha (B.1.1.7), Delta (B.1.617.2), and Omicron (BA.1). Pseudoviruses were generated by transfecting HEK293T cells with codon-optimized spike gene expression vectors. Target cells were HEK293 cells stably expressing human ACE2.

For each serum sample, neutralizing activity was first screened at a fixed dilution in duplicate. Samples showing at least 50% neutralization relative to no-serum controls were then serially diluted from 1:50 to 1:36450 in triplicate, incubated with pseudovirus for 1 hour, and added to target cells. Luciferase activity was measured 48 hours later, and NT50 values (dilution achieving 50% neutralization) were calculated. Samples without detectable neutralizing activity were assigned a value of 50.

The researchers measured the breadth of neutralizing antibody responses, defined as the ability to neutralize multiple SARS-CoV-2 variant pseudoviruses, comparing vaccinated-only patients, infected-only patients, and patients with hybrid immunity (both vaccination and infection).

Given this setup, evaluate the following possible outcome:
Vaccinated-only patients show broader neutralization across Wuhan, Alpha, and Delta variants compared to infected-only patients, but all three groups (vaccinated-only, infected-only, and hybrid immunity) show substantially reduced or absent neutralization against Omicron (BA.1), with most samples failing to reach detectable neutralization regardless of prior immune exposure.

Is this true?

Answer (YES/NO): NO